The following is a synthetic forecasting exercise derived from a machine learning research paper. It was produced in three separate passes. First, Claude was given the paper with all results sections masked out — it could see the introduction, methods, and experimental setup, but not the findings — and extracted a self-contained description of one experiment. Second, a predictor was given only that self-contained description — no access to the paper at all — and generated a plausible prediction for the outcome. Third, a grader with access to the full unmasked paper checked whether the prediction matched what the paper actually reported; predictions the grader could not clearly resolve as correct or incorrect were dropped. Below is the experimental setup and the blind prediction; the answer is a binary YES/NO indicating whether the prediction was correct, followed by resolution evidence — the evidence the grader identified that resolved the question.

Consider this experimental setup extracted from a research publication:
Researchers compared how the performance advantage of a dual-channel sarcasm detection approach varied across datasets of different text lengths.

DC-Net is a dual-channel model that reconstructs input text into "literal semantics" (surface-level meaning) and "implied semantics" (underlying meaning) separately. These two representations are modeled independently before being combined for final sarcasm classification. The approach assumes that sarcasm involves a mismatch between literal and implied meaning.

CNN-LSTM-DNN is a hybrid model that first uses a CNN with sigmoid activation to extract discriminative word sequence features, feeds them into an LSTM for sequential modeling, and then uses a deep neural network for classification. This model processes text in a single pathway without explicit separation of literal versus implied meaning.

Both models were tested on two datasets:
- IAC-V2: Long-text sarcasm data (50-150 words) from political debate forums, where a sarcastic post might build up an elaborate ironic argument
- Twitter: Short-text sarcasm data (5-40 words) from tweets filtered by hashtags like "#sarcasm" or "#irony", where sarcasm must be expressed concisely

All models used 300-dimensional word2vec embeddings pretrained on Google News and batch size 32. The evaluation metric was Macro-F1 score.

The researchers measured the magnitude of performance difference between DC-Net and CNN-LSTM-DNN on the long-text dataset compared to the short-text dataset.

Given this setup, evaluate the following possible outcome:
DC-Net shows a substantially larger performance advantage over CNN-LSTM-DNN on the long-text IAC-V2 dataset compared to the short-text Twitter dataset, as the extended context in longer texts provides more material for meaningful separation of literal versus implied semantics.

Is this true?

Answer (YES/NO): YES